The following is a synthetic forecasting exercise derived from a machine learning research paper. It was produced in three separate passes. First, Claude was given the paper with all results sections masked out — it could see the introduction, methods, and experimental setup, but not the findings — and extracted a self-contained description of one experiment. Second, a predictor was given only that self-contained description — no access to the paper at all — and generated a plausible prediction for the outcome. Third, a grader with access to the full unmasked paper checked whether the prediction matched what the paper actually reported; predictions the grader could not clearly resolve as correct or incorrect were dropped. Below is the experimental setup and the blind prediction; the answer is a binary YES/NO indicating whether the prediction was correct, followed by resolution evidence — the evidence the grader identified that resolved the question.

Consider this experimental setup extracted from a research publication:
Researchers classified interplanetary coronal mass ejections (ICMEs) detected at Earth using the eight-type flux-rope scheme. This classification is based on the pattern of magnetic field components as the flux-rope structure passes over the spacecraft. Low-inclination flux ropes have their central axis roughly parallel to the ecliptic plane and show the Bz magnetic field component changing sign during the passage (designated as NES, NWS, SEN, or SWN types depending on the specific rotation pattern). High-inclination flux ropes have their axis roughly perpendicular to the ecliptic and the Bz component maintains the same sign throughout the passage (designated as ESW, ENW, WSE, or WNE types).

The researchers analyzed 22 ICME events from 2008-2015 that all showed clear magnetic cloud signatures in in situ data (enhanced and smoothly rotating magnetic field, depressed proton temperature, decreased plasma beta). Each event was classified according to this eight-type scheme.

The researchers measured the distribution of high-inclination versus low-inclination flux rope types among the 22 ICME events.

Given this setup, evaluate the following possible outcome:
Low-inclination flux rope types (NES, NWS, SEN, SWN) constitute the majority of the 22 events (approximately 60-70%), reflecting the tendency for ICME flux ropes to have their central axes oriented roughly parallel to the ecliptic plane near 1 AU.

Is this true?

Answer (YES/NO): YES